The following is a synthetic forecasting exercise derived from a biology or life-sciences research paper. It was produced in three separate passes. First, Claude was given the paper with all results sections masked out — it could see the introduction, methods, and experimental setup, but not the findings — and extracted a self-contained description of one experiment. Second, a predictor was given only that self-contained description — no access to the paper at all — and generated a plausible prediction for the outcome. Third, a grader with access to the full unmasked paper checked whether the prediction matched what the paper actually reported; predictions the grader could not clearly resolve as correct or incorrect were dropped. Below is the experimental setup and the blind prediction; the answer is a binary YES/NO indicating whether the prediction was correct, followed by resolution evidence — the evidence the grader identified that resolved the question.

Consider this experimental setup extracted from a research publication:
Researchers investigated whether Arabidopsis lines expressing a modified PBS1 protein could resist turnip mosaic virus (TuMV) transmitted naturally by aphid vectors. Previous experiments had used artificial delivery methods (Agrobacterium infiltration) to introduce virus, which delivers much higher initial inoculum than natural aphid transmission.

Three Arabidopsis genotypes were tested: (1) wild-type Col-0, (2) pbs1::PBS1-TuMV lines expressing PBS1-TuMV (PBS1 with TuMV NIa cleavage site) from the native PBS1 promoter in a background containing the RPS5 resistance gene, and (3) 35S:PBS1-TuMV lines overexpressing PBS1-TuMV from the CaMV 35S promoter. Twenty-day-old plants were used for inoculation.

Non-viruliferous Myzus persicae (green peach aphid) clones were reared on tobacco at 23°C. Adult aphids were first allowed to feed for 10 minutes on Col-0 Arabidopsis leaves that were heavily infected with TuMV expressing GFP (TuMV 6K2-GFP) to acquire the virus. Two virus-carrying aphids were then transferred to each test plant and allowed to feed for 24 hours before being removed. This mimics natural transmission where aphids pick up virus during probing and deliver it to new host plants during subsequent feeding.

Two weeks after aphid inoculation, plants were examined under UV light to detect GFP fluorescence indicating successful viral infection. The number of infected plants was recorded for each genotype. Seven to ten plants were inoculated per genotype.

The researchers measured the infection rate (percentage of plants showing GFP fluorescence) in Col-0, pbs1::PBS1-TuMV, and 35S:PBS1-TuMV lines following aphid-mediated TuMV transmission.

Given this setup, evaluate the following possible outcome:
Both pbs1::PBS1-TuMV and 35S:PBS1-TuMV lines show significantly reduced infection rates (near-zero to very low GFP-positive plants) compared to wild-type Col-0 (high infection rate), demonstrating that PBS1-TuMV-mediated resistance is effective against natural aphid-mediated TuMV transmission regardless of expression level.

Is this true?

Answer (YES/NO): NO